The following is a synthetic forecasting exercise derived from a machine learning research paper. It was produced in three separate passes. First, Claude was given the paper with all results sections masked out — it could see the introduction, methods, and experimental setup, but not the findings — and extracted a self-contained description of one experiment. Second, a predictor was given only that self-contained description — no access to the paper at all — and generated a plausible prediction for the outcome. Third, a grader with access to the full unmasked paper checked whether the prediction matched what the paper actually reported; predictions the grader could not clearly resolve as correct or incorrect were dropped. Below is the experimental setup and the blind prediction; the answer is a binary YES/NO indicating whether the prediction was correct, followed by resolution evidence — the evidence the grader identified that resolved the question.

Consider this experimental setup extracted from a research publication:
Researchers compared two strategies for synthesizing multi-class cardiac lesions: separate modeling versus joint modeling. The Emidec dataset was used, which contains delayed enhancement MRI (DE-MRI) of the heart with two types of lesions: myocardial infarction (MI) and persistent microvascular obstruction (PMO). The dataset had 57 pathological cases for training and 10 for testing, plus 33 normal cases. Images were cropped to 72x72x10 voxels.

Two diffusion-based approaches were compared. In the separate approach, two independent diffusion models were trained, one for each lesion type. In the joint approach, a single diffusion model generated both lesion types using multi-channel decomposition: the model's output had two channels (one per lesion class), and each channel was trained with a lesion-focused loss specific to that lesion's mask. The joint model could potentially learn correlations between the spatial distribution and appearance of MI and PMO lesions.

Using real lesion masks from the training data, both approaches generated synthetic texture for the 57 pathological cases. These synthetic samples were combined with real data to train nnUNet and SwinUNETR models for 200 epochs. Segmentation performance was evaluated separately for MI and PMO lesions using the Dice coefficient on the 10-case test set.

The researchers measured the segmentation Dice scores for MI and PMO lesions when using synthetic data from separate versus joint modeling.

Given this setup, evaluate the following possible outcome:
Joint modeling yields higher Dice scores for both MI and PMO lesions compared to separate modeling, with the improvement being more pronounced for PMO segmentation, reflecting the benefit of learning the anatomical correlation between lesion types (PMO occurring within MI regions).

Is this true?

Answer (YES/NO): NO